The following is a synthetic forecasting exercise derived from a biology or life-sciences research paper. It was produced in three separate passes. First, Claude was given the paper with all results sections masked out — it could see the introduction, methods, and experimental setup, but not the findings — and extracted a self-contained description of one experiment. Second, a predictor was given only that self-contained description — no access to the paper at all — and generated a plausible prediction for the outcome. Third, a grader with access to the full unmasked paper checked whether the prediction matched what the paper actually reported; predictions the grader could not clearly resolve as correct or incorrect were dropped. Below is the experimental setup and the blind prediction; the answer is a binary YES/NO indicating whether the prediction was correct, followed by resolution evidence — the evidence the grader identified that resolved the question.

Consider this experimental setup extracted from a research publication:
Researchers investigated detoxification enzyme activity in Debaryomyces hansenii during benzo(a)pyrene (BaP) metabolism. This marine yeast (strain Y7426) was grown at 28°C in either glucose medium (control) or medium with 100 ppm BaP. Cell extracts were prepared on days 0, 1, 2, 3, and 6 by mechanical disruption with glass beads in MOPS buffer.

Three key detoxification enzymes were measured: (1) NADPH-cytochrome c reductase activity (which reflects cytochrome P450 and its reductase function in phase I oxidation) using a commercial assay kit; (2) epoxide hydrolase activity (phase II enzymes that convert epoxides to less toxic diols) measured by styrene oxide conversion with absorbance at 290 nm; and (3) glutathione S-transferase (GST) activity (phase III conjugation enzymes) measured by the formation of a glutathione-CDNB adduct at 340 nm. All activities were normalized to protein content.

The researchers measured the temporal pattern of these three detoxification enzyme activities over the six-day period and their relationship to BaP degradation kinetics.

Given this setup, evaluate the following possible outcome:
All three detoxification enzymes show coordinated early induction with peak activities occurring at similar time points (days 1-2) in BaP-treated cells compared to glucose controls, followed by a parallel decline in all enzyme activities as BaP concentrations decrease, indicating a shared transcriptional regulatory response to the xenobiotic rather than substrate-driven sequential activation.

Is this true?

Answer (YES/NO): NO